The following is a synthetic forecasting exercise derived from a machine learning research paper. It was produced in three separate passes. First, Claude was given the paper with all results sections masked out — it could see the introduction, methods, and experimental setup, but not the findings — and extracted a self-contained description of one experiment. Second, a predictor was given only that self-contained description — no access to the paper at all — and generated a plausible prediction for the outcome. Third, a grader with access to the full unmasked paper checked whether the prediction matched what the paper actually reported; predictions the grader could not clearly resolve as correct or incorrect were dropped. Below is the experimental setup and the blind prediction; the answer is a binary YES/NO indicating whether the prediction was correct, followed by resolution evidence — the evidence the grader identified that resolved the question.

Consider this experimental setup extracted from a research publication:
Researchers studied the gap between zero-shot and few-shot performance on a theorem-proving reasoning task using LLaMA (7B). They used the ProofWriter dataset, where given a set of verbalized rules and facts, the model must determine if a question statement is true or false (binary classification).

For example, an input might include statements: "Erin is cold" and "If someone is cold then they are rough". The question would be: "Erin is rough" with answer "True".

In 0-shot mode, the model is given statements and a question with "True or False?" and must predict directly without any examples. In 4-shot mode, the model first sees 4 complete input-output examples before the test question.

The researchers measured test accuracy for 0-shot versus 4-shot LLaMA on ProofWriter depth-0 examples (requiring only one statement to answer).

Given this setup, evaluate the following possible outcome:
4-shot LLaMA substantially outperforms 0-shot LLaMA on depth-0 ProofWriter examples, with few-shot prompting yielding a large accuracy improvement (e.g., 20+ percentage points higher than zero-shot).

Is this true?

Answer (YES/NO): YES